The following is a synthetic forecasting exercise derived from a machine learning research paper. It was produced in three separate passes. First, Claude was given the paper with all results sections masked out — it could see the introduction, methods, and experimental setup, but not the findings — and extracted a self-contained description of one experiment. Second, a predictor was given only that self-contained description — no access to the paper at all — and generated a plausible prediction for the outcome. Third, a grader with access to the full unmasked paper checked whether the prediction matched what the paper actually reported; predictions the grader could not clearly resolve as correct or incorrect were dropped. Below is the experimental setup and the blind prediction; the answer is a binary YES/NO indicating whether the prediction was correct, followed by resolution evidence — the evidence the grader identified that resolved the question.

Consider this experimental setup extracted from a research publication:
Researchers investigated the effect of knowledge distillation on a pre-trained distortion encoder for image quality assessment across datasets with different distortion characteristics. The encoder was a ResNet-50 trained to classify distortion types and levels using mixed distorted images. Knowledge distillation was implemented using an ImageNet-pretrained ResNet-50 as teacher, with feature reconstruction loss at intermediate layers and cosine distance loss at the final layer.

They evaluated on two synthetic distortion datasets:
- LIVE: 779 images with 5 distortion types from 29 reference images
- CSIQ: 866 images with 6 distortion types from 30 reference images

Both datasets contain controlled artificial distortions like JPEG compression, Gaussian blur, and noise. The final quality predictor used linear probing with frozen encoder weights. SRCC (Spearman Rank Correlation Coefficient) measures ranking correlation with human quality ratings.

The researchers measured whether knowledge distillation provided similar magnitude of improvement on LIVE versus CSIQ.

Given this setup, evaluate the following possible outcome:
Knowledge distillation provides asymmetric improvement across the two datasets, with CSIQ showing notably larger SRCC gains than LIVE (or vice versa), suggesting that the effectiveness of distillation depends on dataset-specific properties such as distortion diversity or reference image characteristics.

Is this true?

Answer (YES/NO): NO